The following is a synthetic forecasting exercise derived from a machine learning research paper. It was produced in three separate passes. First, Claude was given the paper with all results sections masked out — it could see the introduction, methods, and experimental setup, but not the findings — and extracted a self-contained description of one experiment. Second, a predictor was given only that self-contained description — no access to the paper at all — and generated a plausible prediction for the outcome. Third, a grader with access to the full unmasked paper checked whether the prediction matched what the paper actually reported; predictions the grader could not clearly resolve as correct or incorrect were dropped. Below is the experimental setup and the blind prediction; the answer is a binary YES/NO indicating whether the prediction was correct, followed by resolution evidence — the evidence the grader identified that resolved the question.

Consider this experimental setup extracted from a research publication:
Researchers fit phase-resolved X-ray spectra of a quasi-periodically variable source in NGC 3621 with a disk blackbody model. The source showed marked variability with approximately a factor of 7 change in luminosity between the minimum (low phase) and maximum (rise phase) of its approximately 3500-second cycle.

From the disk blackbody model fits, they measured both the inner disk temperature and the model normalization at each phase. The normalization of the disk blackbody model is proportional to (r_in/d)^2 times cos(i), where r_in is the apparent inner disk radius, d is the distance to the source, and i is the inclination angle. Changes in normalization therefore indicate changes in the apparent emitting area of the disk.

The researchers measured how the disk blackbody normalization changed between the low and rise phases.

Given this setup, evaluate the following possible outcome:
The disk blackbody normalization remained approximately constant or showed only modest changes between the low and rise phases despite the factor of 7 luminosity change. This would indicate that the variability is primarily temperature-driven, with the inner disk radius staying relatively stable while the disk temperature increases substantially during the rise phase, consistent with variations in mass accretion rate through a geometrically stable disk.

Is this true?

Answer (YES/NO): NO